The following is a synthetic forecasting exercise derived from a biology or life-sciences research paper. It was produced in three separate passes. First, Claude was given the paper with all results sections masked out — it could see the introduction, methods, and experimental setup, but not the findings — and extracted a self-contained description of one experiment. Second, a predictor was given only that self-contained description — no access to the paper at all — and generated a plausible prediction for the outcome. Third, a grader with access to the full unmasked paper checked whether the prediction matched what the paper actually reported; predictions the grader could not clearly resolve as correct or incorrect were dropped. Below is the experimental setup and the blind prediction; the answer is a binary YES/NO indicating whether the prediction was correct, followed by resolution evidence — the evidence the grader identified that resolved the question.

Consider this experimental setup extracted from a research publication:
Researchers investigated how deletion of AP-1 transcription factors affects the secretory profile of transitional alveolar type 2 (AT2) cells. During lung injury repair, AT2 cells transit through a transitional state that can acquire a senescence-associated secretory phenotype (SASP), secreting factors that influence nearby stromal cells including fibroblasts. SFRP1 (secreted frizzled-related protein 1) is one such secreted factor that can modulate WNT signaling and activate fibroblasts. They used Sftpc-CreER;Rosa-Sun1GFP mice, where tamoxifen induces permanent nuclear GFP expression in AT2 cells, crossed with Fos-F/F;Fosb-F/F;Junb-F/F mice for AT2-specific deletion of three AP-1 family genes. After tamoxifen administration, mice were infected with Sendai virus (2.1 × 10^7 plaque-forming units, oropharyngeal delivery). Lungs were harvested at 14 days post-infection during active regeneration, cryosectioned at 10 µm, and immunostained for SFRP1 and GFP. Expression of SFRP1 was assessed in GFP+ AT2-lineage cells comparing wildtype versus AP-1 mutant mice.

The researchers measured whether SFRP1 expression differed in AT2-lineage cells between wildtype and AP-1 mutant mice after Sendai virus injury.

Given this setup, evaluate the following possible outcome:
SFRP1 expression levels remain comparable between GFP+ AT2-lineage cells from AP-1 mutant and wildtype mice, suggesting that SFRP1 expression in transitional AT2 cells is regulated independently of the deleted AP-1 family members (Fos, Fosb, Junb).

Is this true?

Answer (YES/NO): NO